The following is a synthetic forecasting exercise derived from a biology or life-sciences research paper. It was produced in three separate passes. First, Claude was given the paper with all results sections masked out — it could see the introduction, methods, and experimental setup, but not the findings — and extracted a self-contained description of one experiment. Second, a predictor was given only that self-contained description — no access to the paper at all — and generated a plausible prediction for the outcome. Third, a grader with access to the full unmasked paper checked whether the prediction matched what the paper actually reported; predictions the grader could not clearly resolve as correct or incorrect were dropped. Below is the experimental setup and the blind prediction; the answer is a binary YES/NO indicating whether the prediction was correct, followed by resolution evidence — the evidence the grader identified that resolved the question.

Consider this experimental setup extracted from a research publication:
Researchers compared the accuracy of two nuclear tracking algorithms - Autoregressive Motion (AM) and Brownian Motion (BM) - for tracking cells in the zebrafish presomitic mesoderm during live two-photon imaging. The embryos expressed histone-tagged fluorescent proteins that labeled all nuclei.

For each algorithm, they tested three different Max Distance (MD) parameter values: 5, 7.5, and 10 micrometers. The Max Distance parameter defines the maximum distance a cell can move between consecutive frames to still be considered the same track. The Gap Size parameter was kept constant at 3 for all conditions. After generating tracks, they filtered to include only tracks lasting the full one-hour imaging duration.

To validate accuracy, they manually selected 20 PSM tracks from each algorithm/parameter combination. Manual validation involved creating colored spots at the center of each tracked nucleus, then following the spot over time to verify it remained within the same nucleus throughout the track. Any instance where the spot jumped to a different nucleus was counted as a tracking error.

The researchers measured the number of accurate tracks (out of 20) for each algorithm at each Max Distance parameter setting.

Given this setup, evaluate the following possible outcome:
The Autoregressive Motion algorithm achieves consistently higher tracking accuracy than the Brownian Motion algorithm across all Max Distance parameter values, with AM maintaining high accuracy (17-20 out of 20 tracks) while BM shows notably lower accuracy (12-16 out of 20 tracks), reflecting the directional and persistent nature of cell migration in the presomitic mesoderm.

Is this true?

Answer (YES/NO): NO